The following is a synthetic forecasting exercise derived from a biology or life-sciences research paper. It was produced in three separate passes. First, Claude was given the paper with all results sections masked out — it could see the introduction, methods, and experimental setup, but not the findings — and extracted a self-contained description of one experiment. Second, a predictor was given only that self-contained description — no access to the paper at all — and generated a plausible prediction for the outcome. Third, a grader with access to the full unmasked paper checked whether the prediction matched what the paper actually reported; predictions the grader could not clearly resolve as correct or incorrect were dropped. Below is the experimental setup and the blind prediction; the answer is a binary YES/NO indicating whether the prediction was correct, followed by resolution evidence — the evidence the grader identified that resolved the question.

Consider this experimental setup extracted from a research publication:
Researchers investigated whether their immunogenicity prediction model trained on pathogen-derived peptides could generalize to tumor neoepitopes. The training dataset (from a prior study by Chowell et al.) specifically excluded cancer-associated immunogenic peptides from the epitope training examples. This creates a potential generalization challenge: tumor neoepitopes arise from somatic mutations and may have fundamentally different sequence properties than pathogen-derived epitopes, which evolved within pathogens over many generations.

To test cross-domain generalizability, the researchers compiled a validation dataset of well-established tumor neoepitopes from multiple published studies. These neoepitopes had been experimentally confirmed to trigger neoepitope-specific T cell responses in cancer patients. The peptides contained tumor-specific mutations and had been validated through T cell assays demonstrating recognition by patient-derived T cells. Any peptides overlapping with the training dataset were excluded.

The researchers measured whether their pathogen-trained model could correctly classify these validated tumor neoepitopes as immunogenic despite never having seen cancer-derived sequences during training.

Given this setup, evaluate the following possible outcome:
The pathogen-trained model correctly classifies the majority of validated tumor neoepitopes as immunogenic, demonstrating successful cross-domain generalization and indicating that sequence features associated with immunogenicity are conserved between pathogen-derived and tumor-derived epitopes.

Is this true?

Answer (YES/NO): YES